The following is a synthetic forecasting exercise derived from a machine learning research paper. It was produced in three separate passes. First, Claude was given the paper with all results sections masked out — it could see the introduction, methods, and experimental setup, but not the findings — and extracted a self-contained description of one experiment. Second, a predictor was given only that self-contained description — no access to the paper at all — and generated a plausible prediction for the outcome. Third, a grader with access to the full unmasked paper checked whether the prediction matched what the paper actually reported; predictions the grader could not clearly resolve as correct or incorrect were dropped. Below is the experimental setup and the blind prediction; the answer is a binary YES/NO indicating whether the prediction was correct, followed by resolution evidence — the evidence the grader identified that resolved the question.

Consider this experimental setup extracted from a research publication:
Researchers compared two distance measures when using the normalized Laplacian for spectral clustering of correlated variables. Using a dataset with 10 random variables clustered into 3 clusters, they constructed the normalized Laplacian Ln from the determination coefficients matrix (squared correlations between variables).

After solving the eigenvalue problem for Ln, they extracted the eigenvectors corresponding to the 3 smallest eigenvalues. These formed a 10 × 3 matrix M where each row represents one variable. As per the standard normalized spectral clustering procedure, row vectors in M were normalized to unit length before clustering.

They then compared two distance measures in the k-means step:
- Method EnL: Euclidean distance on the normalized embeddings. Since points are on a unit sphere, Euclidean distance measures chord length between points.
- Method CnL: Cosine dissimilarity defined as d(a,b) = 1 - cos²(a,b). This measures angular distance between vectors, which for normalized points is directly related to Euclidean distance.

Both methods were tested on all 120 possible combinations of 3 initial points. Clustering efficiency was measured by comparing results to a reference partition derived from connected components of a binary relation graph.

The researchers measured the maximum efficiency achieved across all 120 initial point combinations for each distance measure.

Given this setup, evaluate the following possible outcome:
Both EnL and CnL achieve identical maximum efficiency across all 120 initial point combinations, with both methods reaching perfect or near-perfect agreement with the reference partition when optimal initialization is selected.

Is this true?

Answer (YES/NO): NO